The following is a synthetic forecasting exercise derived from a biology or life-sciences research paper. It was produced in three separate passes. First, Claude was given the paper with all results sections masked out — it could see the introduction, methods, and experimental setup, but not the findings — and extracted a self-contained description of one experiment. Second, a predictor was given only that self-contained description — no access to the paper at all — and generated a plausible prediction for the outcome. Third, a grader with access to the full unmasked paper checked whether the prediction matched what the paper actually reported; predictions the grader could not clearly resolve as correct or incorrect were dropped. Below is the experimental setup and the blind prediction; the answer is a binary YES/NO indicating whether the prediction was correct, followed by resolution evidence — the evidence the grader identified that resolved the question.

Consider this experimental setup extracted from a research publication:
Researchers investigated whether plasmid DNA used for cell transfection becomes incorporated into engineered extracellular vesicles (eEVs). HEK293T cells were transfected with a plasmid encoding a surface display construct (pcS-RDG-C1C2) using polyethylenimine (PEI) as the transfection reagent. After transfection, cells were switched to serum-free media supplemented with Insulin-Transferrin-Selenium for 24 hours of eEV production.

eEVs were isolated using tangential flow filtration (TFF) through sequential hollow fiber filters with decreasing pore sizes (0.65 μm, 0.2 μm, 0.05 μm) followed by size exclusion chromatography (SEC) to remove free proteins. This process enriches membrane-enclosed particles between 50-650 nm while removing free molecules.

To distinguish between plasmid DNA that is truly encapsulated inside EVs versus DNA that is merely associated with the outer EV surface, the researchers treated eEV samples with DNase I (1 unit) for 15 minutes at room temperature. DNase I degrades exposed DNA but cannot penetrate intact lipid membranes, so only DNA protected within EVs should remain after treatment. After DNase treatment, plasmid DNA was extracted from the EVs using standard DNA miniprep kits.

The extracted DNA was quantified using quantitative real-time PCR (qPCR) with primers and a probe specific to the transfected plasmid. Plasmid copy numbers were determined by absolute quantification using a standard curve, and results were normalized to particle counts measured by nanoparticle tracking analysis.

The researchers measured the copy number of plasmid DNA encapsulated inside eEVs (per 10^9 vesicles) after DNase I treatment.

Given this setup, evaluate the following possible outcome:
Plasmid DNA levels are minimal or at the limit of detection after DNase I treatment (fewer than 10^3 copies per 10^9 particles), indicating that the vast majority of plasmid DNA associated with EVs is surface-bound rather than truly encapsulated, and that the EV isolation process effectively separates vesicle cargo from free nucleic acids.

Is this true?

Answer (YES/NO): NO